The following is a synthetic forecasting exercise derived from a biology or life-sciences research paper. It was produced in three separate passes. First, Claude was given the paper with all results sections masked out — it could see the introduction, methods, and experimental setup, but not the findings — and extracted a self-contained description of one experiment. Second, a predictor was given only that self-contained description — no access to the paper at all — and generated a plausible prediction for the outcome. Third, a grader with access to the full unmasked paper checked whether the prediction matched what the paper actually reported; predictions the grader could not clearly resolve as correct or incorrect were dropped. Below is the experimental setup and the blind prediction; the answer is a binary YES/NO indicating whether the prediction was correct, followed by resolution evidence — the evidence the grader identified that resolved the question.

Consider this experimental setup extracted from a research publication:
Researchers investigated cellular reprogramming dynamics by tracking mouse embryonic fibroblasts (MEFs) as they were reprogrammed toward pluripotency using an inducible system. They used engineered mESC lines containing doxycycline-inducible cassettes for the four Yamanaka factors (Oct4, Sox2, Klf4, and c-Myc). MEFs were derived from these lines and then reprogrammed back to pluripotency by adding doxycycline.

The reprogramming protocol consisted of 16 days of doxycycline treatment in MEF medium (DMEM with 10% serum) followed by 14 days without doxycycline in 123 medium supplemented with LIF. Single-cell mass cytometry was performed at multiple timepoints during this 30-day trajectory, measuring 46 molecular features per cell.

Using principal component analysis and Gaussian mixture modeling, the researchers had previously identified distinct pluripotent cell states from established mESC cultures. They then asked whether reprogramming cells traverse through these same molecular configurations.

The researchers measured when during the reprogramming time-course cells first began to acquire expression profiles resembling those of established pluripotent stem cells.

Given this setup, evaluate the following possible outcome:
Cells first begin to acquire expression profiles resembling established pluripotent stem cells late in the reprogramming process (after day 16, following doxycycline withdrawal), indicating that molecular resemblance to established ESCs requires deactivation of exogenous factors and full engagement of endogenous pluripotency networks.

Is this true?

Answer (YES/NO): NO